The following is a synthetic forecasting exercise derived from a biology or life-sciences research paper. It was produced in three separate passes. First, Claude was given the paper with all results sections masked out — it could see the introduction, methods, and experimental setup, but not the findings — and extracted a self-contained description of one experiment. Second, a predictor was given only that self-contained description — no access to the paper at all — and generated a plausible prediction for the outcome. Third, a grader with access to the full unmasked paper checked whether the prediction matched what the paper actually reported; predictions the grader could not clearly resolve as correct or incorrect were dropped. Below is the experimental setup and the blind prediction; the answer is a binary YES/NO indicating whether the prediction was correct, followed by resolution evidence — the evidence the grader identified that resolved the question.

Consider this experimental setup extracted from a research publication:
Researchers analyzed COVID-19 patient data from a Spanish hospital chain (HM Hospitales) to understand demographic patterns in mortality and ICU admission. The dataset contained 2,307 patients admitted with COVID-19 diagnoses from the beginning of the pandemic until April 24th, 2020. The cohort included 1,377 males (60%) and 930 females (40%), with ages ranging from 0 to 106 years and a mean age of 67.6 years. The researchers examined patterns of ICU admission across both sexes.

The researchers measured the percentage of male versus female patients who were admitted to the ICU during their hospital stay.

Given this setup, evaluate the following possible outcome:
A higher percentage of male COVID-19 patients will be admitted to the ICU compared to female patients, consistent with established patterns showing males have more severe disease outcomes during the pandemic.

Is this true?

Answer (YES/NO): YES